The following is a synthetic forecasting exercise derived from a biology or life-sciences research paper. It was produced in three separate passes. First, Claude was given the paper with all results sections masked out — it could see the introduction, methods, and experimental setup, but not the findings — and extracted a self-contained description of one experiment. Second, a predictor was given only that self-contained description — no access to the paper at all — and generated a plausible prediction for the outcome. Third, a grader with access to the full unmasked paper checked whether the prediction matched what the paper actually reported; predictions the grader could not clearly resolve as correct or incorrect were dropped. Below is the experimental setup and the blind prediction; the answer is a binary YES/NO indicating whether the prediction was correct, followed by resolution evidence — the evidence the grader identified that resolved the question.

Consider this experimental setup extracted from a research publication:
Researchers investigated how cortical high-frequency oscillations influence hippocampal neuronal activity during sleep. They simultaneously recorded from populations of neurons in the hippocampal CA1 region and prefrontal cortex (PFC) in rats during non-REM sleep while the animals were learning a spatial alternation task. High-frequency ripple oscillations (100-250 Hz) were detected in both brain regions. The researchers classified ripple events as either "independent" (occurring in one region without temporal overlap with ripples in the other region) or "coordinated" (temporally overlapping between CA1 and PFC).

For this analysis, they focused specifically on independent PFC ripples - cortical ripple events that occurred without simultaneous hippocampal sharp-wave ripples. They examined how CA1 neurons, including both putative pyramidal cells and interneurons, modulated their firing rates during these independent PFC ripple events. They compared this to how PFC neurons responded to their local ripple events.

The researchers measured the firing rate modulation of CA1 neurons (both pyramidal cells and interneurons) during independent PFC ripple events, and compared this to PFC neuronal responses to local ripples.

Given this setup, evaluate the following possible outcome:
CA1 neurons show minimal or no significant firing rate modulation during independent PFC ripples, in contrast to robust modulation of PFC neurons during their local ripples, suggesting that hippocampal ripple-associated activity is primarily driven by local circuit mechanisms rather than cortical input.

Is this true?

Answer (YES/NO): NO